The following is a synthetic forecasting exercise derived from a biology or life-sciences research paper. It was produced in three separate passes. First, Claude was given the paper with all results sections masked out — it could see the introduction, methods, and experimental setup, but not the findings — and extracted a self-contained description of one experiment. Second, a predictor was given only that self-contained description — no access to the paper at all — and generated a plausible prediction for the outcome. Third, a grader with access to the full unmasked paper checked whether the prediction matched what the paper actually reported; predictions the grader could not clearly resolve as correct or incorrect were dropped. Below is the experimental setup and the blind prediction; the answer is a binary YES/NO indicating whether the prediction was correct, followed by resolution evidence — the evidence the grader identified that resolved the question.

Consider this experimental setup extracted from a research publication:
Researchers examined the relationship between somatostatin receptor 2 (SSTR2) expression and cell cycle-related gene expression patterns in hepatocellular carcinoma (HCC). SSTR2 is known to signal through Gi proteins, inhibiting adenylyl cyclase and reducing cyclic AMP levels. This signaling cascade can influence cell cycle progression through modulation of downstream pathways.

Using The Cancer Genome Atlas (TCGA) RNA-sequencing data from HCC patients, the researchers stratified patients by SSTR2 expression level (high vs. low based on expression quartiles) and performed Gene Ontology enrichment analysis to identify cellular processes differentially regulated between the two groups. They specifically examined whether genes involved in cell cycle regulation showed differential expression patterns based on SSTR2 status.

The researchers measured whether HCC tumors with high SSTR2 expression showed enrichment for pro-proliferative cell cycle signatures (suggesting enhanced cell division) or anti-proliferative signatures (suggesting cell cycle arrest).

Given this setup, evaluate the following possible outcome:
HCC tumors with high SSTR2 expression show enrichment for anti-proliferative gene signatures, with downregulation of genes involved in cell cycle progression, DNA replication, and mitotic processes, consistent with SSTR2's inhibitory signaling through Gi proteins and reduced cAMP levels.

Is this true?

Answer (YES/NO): NO